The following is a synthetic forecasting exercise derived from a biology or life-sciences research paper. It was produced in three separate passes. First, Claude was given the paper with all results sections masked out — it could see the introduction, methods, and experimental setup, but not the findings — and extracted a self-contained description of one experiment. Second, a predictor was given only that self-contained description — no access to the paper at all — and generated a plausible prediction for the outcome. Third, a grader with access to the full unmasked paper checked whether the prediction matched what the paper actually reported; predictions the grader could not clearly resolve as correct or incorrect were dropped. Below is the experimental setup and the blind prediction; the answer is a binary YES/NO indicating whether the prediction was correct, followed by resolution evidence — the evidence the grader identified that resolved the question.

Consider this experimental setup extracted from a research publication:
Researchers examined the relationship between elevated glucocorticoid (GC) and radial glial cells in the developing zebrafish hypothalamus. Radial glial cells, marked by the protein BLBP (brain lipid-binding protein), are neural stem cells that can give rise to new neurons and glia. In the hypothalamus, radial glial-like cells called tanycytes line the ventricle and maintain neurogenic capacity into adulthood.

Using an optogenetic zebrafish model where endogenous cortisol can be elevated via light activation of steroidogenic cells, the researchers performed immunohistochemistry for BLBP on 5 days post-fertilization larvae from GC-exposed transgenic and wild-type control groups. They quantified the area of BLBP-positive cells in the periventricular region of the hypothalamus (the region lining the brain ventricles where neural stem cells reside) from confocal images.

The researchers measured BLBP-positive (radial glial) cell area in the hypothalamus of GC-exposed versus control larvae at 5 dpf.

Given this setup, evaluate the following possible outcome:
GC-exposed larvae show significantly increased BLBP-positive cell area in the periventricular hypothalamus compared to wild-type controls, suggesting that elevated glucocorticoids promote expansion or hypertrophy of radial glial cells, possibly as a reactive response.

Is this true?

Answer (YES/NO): NO